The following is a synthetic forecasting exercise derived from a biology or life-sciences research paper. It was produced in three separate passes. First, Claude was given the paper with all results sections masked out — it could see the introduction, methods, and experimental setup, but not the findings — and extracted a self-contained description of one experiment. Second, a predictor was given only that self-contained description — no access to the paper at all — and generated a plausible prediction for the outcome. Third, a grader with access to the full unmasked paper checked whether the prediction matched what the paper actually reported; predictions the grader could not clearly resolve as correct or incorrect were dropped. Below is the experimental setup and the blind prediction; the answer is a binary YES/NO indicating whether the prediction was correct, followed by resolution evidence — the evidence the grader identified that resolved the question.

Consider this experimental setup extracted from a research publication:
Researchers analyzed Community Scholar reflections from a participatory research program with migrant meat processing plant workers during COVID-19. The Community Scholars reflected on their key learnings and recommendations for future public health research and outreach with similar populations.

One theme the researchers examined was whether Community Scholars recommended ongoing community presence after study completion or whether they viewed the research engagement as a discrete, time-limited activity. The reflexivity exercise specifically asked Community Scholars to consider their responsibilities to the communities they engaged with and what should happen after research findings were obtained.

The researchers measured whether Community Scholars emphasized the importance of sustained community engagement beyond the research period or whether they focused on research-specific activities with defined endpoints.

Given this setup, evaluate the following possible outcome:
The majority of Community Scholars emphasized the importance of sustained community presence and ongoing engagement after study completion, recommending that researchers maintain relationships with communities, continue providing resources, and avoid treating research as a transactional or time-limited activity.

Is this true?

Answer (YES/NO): YES